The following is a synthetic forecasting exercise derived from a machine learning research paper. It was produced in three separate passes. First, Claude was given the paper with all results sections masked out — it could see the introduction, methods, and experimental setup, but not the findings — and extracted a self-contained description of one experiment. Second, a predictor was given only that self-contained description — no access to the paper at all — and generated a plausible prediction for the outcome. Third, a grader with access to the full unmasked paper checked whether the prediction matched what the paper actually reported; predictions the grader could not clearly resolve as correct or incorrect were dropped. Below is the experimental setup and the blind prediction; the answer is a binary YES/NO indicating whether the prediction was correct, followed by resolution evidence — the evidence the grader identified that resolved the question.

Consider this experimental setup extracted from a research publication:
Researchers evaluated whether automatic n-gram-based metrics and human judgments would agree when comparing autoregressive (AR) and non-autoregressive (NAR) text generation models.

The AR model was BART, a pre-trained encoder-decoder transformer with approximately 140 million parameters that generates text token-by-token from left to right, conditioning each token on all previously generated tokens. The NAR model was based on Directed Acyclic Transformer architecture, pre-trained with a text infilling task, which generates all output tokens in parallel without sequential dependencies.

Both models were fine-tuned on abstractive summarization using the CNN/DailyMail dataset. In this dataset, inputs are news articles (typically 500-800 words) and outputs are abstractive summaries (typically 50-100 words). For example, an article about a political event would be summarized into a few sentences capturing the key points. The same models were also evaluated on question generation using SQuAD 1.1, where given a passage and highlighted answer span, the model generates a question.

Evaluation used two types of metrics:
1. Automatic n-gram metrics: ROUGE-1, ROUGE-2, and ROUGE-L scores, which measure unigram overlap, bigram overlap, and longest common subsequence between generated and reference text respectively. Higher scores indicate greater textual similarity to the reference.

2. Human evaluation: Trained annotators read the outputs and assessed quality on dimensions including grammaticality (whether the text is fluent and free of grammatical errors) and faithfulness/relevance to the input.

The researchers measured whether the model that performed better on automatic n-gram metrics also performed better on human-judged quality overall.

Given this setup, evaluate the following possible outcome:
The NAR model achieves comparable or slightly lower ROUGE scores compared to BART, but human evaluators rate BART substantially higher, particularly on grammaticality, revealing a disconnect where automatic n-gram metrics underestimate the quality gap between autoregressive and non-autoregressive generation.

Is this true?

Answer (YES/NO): NO